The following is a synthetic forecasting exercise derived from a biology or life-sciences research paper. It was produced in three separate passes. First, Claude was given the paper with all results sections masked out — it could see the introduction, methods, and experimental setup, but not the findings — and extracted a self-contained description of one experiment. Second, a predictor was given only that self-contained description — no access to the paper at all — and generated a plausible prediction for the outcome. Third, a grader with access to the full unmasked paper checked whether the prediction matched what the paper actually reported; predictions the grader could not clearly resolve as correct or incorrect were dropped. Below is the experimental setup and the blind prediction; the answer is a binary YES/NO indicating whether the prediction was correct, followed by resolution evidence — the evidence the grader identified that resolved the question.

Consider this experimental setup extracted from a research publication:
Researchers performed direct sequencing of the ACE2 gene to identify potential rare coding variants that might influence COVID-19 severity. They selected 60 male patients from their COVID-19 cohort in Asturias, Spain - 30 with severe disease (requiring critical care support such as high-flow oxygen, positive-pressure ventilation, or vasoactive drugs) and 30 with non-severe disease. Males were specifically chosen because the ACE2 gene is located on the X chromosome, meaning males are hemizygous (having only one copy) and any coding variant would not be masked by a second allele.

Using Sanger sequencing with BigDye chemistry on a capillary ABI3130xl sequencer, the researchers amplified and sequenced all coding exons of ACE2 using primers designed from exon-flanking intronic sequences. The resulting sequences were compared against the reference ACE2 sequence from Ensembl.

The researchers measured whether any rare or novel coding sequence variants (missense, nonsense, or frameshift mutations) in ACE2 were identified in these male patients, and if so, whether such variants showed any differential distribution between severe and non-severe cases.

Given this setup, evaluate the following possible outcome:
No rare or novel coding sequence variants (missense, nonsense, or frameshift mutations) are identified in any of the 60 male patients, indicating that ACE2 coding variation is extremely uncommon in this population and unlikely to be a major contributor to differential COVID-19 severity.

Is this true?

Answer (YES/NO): YES